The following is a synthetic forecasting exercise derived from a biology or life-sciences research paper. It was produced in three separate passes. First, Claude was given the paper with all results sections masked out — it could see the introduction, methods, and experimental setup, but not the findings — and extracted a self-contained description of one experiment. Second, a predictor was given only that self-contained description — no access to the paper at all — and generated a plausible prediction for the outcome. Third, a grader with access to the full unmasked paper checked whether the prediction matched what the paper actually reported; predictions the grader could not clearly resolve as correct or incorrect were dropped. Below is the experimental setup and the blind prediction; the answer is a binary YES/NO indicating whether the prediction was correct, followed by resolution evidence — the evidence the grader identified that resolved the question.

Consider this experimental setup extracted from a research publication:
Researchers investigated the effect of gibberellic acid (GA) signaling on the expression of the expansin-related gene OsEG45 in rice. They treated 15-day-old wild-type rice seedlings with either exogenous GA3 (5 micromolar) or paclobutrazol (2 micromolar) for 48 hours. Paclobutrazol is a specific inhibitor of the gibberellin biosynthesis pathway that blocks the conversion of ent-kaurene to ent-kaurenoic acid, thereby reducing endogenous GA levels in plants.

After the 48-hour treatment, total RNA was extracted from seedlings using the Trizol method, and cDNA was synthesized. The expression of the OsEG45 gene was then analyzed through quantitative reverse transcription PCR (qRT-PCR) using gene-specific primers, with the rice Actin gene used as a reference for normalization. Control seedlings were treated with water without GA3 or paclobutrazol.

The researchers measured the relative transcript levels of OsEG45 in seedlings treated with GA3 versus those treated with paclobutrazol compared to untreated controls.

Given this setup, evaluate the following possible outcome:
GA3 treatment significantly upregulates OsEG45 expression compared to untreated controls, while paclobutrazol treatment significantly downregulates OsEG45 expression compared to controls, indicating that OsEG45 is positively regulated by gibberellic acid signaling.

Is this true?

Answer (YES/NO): NO